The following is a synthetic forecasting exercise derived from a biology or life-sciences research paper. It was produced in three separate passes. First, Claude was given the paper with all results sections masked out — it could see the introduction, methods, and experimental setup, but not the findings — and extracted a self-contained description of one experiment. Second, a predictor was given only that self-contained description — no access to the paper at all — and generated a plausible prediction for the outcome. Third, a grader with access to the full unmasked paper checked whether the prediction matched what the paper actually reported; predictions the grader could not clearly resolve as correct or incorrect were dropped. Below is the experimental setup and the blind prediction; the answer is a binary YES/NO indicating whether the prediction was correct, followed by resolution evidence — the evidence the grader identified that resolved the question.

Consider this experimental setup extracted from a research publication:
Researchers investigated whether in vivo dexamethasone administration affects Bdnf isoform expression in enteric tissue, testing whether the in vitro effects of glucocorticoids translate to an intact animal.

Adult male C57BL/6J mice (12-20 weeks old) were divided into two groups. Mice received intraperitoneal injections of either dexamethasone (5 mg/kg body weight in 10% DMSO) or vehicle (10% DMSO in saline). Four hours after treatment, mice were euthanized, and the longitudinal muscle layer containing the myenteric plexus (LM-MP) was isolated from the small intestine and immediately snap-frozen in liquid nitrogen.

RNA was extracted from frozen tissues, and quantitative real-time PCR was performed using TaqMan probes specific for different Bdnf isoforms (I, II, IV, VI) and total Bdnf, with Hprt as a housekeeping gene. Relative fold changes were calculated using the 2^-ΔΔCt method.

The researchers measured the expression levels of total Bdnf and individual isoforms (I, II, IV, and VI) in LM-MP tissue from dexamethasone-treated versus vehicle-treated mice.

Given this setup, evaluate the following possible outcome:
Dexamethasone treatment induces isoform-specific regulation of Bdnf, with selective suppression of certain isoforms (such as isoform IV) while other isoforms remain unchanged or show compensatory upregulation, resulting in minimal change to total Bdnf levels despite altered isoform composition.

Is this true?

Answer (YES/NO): NO